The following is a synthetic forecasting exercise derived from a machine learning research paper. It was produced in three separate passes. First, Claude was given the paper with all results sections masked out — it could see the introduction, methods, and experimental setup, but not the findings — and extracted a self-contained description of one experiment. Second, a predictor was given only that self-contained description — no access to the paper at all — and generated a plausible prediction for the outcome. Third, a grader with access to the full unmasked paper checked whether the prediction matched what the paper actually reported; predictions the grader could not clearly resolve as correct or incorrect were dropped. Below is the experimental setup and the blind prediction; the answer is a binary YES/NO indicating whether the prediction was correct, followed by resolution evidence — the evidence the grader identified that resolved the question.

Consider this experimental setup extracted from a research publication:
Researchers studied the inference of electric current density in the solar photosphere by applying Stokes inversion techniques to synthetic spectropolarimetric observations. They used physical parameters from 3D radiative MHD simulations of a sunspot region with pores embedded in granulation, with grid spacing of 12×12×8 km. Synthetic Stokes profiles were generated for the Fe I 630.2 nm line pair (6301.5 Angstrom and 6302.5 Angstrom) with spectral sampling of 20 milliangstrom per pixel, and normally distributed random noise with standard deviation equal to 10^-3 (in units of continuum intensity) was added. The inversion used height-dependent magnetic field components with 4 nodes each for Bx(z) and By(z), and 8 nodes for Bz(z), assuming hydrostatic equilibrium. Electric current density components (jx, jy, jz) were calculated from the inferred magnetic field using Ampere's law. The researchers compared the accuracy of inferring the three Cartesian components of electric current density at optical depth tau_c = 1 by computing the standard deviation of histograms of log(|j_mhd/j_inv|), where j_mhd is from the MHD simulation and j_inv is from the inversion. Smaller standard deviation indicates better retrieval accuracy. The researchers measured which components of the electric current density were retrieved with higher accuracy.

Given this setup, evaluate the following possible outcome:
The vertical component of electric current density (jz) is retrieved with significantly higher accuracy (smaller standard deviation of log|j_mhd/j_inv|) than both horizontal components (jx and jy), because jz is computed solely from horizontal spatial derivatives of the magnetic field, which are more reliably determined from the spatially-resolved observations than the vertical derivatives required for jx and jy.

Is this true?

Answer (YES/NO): NO